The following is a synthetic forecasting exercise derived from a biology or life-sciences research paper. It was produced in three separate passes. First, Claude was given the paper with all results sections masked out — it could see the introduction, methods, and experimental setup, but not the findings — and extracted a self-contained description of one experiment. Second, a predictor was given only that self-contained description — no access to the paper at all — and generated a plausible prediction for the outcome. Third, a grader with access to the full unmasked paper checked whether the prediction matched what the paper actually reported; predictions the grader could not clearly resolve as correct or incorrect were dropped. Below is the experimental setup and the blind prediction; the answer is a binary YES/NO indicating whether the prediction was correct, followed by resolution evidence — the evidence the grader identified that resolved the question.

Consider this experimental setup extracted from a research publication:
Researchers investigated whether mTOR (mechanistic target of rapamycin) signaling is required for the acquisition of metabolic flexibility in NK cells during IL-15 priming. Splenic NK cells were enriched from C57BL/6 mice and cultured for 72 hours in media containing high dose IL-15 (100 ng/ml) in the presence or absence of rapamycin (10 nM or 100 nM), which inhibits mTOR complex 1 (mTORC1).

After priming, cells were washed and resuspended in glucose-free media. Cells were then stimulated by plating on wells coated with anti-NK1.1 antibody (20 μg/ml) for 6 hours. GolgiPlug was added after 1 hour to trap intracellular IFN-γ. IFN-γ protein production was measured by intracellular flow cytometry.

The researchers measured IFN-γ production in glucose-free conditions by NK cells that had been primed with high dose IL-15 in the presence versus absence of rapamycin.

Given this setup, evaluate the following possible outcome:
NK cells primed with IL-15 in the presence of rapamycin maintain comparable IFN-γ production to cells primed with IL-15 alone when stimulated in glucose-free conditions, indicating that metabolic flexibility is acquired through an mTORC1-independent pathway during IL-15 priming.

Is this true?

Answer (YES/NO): NO